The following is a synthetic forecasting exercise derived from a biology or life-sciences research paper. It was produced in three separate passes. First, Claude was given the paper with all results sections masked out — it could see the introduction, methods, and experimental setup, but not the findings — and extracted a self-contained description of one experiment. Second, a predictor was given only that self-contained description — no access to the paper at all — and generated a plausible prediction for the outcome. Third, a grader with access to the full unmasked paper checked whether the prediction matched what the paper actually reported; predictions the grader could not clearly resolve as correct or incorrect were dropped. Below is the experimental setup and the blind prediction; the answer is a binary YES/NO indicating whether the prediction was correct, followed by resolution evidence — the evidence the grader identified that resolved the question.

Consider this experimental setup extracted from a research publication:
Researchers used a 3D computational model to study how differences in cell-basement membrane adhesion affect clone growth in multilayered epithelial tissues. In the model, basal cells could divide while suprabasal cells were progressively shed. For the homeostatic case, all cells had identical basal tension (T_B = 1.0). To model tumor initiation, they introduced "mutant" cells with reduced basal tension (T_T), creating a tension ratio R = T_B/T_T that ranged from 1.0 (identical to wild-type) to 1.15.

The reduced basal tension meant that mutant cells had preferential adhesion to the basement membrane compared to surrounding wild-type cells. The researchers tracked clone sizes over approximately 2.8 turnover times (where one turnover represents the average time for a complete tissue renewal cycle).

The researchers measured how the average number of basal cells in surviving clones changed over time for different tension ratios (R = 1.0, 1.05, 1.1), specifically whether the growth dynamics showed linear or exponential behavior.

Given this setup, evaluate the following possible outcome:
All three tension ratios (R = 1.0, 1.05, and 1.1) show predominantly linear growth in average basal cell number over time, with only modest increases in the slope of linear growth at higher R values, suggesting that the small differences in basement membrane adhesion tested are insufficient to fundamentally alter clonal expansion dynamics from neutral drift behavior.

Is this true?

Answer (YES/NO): NO